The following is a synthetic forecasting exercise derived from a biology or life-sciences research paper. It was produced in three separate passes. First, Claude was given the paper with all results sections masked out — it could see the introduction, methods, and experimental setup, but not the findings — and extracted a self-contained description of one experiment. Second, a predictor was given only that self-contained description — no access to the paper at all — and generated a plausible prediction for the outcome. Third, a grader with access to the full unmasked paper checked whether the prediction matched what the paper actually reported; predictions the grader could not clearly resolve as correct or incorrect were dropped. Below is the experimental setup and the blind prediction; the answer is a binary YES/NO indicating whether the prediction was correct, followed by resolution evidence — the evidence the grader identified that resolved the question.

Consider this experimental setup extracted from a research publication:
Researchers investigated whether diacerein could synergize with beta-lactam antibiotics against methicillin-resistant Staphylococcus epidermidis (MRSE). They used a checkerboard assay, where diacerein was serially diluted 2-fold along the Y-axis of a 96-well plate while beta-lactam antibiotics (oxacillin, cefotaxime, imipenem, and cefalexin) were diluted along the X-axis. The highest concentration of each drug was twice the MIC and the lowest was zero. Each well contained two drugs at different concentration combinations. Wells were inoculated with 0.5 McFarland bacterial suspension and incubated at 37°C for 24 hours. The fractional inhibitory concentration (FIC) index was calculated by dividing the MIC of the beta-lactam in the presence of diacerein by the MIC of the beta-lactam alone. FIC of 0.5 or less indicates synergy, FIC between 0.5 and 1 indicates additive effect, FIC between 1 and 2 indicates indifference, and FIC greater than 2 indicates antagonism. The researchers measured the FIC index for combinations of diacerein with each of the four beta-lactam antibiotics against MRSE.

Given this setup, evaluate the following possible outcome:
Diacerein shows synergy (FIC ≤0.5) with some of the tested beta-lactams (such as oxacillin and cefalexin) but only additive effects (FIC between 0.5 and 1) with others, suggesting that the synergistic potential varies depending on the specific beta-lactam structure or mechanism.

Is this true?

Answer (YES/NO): NO